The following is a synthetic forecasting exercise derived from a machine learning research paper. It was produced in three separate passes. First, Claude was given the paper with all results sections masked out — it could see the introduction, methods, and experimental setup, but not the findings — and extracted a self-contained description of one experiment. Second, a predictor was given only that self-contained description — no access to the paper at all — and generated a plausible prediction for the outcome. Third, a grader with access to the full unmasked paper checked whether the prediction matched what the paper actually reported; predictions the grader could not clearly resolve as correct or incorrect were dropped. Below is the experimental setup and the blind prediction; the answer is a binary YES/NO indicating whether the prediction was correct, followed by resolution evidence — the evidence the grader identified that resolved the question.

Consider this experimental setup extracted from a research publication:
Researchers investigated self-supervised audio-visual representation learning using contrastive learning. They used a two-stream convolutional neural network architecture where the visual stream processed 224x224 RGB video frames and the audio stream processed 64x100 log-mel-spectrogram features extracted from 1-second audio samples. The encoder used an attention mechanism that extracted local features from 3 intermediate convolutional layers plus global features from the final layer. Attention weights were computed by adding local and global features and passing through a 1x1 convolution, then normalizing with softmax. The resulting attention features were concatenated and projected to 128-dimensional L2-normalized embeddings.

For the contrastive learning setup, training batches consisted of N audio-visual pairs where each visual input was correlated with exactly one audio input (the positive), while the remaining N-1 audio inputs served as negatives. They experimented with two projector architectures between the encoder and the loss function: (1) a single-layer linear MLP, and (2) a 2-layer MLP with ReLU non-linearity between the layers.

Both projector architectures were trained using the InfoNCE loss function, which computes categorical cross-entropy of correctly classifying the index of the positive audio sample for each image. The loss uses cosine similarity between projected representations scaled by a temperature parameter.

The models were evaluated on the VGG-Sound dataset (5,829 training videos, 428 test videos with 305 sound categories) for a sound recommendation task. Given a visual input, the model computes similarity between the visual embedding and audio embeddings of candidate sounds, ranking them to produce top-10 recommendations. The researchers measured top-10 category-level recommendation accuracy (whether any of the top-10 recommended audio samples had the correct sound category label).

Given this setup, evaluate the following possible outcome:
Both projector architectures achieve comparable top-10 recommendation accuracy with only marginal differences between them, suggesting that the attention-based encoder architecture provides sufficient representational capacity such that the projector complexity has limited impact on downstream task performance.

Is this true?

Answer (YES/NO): NO